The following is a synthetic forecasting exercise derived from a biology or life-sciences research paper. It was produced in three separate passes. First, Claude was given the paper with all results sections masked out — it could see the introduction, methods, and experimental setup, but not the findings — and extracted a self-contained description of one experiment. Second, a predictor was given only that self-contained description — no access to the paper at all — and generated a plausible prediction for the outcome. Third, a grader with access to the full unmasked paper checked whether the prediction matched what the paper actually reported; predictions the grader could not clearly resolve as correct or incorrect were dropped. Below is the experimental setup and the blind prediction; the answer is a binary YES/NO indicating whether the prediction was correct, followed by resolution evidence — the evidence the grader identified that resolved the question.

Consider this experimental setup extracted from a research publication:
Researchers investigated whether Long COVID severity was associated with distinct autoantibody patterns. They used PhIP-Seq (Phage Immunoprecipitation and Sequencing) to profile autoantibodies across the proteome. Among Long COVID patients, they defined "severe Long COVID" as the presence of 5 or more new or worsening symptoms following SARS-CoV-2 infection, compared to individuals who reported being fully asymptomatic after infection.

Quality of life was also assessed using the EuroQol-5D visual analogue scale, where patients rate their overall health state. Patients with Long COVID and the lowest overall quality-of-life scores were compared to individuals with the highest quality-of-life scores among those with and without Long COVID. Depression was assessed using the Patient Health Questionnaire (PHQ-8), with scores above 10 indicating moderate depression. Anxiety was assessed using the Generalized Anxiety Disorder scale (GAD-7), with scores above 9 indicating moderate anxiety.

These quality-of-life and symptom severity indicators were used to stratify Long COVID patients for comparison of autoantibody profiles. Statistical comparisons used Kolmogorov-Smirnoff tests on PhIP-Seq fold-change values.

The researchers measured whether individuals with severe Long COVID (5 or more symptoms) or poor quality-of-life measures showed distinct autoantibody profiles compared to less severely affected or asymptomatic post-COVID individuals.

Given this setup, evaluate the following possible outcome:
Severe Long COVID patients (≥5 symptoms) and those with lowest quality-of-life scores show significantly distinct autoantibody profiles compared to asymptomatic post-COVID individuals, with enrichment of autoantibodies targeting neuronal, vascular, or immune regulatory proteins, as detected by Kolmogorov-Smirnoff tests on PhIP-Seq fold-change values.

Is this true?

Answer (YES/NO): NO